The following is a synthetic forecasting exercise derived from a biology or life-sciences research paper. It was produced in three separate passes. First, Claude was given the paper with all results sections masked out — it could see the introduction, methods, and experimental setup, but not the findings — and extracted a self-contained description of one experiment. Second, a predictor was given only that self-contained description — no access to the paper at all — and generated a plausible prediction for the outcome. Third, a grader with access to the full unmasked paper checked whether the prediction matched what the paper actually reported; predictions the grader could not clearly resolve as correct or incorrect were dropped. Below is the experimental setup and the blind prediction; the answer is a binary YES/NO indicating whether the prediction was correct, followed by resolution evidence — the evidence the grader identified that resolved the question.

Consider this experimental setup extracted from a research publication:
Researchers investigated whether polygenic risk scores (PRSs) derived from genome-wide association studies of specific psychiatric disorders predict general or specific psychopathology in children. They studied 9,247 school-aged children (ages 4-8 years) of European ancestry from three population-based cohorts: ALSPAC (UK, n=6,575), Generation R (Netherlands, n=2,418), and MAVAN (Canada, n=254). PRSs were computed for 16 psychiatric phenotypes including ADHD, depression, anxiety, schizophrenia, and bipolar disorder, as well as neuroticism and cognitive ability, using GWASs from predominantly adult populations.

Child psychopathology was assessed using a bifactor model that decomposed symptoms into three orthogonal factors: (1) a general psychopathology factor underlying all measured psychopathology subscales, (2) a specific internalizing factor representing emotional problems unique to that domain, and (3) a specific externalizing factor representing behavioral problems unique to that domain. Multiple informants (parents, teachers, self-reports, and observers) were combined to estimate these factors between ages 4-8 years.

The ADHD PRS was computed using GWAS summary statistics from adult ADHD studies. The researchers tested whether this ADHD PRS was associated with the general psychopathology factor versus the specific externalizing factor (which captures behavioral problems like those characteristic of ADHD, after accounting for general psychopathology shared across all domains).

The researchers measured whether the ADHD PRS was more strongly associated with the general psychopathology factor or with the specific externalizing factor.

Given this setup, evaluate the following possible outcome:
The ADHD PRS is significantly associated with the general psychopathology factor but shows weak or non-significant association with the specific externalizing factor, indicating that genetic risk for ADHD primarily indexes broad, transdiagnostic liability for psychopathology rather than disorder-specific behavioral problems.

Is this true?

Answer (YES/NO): NO